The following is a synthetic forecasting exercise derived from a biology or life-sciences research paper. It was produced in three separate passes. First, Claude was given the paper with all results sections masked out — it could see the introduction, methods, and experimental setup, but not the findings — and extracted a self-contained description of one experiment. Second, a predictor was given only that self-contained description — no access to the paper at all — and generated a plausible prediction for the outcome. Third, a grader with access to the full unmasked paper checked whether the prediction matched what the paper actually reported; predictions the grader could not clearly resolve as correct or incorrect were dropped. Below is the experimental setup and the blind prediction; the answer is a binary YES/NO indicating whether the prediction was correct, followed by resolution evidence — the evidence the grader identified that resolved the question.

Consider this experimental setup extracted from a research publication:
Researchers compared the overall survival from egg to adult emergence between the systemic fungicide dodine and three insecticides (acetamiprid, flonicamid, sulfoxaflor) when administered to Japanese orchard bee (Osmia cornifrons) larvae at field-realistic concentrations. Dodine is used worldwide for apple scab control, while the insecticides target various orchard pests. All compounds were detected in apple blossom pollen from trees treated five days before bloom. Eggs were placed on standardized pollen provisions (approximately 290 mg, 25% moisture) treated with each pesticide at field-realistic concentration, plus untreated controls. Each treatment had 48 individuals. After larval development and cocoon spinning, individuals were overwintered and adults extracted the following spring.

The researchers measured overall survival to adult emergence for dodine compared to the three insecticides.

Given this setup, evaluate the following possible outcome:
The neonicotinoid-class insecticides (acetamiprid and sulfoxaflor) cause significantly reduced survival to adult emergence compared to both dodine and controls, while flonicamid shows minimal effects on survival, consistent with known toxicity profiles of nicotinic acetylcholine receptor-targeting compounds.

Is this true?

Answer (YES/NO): NO